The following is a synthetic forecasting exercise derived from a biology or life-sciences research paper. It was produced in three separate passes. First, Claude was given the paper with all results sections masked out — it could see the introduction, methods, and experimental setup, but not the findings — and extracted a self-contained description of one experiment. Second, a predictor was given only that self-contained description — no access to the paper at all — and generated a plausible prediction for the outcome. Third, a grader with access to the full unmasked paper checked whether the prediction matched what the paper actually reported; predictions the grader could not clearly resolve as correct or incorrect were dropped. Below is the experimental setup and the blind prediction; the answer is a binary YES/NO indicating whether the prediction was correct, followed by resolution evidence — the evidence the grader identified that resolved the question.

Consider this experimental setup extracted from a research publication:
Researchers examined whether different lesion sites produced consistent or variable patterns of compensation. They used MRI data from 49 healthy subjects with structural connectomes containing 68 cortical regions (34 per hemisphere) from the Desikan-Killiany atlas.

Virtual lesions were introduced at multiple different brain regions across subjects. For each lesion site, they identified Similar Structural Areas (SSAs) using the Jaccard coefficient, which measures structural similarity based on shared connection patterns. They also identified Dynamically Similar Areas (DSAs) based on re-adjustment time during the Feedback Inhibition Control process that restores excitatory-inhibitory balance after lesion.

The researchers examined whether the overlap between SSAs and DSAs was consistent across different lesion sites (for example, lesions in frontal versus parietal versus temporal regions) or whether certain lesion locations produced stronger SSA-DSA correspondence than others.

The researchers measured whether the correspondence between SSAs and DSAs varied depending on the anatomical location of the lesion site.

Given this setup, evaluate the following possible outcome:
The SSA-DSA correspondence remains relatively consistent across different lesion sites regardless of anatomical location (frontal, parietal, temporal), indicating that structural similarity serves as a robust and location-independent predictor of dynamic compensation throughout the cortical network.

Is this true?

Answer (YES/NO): NO